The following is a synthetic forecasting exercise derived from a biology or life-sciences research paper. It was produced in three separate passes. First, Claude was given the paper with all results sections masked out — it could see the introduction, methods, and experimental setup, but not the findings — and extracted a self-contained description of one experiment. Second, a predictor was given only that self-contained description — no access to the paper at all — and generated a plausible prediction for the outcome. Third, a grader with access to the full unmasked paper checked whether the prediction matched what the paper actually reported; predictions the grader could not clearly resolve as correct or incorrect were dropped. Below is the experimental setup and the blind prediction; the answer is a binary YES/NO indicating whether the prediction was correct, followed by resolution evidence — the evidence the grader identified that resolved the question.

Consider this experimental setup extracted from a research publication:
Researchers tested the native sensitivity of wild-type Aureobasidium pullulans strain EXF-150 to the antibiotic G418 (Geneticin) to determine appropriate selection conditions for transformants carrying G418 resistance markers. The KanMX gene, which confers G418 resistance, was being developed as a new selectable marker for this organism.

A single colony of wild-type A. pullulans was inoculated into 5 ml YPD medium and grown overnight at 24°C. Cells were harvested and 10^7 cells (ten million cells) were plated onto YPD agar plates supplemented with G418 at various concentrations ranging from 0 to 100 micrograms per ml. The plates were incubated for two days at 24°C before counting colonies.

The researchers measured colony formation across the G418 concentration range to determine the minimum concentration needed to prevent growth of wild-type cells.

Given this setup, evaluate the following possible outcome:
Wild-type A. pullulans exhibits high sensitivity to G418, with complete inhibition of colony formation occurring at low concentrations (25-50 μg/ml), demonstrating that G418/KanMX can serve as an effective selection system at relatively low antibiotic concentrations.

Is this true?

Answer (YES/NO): NO